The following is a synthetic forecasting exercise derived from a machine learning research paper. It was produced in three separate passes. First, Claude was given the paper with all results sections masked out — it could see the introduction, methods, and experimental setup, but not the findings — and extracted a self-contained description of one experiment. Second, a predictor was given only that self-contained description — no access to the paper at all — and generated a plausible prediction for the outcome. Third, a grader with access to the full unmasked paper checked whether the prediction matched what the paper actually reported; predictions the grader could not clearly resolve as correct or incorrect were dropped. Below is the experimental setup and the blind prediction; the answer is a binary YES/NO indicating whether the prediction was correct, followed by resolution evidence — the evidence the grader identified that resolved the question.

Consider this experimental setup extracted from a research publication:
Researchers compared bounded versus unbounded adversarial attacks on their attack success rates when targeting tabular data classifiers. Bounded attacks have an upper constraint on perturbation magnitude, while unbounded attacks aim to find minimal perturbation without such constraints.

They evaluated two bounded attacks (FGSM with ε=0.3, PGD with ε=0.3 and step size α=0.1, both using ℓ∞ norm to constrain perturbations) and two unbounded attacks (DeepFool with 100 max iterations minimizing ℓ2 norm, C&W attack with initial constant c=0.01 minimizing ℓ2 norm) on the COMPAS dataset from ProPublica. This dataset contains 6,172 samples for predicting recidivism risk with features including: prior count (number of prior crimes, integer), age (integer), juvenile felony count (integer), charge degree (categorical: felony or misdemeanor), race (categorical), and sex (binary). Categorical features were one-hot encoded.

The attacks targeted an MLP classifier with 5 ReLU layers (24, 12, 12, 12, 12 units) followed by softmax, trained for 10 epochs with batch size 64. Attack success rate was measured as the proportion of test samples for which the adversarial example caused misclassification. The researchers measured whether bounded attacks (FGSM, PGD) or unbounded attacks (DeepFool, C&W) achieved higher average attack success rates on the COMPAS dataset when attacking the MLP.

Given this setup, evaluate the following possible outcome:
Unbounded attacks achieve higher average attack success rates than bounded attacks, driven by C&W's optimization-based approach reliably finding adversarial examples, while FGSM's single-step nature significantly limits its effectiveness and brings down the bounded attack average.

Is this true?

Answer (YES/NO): NO